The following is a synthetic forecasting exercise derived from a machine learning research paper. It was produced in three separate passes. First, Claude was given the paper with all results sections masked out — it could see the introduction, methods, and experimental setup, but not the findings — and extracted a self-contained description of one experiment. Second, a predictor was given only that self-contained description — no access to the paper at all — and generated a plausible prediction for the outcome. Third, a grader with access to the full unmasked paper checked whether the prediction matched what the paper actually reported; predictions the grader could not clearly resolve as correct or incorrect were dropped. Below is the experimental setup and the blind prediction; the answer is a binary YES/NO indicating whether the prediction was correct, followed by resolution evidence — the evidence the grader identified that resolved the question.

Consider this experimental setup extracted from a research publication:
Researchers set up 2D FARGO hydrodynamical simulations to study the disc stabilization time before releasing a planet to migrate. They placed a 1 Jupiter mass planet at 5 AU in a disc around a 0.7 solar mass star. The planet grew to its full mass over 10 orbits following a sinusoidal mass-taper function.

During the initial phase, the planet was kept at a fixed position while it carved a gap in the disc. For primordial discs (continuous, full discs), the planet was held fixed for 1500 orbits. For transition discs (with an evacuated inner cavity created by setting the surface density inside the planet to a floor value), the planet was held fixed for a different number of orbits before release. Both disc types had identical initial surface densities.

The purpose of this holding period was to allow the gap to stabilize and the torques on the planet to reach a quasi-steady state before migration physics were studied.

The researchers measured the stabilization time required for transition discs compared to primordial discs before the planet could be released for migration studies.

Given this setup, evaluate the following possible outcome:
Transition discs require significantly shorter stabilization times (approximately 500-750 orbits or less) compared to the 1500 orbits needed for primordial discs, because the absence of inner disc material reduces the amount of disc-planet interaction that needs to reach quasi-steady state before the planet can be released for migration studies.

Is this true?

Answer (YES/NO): YES